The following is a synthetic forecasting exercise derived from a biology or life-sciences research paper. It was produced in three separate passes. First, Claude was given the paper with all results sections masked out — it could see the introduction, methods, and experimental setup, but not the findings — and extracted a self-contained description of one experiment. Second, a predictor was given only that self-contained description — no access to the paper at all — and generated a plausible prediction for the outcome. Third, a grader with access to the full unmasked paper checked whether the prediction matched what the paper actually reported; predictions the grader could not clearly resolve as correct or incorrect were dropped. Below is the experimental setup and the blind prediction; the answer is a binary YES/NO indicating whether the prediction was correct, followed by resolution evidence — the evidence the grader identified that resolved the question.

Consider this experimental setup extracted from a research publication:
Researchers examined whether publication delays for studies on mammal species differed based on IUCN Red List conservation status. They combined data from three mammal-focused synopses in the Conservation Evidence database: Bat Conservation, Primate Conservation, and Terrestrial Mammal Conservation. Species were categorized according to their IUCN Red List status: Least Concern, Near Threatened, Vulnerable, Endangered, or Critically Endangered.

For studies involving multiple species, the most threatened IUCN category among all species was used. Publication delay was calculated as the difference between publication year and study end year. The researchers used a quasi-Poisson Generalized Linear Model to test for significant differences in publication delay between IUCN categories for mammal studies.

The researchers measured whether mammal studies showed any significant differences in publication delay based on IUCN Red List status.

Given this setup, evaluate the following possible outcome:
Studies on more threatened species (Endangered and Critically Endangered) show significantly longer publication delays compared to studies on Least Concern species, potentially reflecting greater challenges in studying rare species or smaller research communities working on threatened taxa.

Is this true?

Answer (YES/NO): NO